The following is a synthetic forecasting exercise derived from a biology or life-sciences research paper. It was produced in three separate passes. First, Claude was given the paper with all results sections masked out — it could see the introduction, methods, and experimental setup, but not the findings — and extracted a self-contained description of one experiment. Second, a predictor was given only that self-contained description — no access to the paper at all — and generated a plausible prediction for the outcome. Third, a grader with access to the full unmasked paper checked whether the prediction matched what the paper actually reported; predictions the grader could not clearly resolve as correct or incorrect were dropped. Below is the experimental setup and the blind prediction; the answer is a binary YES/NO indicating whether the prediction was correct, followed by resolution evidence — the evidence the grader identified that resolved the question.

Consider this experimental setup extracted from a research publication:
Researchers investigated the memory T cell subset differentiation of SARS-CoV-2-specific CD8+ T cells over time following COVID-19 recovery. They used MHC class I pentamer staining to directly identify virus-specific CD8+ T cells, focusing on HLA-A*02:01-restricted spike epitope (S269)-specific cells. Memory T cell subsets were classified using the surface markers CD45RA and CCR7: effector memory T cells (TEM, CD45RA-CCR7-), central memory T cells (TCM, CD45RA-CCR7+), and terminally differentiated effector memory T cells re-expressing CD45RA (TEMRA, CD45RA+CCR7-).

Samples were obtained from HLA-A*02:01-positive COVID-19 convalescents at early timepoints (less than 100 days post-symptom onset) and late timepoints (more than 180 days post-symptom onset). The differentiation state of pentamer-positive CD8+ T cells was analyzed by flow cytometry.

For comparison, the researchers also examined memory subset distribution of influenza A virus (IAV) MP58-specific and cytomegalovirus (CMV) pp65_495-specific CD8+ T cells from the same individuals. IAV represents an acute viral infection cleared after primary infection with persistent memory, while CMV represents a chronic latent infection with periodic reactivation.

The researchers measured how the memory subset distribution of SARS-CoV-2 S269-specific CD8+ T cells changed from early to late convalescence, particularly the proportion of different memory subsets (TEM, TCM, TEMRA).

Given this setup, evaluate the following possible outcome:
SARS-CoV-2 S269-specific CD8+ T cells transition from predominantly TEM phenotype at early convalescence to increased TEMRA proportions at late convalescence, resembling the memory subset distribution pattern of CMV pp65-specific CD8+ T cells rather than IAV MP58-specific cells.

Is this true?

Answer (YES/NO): NO